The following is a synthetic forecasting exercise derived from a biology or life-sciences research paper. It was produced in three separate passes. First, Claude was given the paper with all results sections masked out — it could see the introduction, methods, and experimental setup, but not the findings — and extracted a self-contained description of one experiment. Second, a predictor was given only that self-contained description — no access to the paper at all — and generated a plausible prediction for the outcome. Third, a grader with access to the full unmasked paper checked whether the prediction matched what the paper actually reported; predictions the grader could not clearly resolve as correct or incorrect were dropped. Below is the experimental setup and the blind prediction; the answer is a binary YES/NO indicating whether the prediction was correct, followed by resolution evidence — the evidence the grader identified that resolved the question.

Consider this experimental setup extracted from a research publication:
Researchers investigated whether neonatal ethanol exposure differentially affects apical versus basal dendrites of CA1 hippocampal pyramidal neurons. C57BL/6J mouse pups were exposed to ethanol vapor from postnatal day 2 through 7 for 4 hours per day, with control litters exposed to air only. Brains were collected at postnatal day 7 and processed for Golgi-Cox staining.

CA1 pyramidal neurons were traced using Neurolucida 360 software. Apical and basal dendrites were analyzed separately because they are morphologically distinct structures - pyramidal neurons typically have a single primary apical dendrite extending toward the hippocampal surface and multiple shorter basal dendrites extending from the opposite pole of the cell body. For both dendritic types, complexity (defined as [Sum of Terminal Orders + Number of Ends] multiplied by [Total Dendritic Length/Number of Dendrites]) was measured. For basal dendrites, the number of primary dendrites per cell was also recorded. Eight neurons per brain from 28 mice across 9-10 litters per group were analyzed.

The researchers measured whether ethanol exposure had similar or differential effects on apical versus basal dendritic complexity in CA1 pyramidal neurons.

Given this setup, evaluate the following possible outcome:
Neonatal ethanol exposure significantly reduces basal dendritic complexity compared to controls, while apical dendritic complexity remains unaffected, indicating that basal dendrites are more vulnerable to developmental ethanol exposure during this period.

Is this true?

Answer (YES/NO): NO